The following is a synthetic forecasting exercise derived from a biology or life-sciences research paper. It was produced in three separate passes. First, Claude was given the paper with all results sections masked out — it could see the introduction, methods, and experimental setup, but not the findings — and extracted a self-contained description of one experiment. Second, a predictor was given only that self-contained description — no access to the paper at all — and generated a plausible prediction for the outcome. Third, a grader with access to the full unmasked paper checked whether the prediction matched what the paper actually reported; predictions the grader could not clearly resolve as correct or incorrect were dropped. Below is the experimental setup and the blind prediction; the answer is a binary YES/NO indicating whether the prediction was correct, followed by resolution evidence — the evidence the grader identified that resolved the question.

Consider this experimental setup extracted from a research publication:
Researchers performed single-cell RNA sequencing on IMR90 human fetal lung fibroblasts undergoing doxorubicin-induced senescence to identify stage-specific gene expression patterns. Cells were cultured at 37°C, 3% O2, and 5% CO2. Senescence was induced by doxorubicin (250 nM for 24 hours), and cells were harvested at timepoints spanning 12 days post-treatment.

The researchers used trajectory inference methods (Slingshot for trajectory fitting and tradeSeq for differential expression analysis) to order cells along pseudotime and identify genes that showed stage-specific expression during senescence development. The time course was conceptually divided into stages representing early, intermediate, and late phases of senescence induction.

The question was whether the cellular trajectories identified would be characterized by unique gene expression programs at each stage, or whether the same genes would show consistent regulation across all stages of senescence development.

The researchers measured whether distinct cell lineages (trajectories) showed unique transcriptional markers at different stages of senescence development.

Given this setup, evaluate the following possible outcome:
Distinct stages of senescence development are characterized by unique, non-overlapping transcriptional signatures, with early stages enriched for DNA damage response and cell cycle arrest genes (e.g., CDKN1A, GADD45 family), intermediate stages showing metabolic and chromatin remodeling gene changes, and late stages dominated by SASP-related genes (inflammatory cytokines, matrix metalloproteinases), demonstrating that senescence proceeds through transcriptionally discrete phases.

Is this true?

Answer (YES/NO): NO